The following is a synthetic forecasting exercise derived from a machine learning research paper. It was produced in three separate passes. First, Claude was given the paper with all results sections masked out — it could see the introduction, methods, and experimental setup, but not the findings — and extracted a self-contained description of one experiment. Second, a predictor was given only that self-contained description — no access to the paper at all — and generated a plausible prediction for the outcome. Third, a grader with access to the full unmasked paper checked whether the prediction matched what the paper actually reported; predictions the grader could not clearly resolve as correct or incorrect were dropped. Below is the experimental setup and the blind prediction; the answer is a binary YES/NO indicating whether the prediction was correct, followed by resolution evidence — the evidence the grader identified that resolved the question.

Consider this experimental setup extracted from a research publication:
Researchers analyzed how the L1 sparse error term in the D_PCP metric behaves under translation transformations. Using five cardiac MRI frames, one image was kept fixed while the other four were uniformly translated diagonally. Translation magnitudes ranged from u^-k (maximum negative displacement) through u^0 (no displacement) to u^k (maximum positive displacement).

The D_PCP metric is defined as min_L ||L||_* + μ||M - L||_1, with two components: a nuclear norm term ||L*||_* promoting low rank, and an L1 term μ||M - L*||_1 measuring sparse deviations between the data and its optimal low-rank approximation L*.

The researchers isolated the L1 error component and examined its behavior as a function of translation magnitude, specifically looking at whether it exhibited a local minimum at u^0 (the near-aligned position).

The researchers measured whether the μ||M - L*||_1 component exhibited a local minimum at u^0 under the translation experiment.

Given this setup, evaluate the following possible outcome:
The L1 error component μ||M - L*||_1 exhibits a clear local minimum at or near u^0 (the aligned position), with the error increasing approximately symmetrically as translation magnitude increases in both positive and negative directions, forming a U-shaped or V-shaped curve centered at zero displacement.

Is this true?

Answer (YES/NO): YES